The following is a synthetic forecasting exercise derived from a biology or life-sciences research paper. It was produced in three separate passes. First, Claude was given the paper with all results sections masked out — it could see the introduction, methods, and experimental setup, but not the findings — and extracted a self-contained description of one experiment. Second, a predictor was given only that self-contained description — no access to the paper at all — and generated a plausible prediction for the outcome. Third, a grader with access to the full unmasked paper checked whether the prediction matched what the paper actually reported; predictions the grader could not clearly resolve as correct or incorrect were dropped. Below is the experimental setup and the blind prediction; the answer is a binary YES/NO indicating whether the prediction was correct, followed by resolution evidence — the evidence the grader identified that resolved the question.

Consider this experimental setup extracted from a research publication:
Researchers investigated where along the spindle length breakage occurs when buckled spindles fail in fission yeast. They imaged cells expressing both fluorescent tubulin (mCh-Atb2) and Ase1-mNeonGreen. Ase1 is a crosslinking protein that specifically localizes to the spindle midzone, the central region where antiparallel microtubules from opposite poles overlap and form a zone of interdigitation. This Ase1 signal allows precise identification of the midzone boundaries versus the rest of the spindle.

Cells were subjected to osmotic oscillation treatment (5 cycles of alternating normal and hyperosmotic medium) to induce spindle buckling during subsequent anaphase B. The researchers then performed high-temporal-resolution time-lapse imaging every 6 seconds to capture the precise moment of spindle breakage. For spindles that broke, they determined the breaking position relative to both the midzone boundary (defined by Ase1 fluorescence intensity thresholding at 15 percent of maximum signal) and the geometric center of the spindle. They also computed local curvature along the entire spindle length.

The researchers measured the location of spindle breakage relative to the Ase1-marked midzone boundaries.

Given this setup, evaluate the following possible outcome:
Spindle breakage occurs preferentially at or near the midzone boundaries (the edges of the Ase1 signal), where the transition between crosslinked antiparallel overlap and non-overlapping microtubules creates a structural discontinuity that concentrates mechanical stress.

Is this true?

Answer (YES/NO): YES